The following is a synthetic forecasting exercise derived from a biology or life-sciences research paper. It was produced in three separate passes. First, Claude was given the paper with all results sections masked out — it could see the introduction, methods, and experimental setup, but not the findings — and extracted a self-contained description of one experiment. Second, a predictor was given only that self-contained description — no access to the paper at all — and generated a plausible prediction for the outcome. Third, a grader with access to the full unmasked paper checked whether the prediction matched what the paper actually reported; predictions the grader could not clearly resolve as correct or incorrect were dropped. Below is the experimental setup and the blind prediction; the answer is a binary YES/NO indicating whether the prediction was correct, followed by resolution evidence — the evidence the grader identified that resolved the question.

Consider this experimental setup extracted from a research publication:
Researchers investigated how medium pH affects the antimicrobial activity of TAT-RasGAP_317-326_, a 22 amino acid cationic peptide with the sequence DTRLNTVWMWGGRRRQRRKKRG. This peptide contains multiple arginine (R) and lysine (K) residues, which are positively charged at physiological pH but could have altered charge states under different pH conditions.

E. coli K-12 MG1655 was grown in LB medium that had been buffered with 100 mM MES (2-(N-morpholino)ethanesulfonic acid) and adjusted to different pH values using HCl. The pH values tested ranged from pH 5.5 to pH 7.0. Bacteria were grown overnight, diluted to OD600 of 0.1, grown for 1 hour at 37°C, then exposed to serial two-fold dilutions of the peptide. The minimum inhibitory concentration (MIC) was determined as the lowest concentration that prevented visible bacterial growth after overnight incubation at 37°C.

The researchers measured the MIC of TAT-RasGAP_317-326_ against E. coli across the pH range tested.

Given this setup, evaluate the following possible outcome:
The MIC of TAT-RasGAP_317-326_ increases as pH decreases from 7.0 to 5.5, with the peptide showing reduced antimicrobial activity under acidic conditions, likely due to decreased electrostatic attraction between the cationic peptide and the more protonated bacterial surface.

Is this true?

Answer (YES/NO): YES